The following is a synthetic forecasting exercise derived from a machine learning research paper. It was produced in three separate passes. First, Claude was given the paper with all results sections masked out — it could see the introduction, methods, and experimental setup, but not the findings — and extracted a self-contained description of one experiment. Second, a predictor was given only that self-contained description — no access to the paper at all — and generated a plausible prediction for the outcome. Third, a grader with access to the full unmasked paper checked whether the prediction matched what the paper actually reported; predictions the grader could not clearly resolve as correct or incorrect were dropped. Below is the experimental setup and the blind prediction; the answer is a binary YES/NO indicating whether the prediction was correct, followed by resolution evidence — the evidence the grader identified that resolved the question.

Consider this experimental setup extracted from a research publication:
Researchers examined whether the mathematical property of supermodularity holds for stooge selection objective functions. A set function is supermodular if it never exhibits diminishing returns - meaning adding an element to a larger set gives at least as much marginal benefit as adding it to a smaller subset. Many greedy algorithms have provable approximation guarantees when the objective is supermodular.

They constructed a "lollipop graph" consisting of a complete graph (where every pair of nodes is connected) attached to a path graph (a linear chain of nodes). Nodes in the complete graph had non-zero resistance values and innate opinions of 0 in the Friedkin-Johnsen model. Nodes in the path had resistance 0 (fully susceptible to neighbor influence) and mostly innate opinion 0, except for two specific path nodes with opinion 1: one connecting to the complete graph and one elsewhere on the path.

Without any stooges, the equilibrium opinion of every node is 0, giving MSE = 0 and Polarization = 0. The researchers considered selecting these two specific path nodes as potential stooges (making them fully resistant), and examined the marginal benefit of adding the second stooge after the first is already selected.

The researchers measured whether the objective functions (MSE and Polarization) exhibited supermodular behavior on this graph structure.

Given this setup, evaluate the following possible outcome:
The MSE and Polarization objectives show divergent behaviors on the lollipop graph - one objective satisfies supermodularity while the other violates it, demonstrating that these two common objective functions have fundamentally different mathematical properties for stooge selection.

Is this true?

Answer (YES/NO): NO